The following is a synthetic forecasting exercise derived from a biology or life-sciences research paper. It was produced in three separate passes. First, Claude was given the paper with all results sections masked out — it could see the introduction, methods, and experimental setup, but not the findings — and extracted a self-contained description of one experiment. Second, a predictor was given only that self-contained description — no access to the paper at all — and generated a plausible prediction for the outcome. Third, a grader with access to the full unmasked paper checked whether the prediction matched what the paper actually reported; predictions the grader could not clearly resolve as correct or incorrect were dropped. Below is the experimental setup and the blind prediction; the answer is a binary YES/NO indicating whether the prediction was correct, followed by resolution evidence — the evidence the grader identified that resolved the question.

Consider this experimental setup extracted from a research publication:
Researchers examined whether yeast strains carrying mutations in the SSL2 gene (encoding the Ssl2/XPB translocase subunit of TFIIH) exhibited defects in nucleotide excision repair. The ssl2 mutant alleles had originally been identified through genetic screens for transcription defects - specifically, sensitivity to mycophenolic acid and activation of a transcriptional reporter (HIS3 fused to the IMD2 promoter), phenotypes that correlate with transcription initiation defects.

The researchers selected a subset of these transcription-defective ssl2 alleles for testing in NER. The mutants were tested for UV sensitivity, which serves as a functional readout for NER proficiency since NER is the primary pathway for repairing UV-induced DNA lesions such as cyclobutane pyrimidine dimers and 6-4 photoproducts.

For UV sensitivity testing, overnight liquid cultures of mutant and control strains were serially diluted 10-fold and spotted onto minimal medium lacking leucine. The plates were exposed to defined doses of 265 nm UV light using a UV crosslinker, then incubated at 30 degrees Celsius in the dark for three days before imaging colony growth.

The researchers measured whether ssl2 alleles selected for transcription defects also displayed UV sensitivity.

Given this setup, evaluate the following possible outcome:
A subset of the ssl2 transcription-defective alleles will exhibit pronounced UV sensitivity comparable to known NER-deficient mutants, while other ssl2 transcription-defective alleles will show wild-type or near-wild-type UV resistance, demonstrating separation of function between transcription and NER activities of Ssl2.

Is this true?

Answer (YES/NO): YES